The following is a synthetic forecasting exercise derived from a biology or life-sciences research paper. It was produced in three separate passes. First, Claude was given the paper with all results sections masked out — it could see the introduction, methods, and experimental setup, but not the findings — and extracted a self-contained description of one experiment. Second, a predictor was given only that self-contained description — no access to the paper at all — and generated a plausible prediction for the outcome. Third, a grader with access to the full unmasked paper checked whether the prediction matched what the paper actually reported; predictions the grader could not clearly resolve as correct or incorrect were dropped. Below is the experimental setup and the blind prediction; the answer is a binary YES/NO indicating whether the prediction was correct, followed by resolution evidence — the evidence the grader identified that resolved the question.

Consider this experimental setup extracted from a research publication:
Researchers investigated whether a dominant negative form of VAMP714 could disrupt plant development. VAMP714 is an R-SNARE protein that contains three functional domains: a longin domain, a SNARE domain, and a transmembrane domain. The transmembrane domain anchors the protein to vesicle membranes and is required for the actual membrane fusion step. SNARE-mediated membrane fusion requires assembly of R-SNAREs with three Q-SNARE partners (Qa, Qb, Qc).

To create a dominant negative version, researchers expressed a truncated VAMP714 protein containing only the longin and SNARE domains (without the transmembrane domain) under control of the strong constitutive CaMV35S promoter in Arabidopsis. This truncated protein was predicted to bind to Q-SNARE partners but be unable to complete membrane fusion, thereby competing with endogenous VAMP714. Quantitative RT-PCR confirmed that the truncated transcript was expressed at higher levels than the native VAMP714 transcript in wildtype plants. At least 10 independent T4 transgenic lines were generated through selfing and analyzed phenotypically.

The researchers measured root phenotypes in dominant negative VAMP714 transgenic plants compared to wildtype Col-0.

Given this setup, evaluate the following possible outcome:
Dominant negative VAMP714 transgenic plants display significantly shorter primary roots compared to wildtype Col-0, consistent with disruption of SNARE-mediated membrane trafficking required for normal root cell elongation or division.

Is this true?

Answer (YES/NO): YES